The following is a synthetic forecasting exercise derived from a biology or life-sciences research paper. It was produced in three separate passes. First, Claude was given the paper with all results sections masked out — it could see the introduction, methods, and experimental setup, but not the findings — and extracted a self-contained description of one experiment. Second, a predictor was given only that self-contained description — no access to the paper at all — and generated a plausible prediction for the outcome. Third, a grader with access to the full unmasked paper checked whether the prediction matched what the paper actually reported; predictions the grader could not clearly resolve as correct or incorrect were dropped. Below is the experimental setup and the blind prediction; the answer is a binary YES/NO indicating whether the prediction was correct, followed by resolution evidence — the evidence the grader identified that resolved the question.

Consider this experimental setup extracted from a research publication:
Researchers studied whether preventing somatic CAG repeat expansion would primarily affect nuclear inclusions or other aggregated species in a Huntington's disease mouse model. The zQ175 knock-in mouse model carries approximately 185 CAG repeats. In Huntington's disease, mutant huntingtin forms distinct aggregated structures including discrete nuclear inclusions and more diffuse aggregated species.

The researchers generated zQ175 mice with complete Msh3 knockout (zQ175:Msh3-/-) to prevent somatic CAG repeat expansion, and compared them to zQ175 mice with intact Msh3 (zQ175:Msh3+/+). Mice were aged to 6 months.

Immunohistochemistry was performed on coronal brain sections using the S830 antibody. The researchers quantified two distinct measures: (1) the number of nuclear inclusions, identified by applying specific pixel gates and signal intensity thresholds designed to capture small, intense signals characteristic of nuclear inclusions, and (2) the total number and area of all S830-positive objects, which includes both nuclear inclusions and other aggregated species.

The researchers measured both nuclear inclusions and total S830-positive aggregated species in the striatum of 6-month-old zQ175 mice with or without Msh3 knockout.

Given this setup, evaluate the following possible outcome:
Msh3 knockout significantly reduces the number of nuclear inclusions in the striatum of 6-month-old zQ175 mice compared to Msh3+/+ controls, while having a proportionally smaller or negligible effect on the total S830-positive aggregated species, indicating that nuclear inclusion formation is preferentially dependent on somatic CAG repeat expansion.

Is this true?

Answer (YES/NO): NO